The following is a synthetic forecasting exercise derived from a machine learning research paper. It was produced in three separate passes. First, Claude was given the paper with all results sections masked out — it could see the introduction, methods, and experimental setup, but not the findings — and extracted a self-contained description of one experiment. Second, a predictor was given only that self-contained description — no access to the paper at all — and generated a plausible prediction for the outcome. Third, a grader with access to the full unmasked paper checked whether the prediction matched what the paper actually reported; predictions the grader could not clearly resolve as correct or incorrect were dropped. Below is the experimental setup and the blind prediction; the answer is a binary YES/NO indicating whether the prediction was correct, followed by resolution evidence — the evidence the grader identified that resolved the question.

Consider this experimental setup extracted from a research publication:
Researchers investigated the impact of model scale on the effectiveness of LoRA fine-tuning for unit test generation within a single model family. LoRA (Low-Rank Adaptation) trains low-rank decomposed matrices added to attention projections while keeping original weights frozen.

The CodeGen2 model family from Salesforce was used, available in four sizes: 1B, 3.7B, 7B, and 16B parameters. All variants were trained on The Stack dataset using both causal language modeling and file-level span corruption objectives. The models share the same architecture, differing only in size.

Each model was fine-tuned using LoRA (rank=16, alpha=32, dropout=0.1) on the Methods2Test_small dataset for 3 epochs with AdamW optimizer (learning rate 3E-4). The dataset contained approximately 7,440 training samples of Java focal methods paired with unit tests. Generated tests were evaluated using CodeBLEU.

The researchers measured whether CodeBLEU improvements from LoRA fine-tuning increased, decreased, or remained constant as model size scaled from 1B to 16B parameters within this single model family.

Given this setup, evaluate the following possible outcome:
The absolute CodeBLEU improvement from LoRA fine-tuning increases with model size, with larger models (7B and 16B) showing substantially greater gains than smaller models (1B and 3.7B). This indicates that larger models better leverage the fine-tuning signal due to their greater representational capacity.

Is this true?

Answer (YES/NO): NO